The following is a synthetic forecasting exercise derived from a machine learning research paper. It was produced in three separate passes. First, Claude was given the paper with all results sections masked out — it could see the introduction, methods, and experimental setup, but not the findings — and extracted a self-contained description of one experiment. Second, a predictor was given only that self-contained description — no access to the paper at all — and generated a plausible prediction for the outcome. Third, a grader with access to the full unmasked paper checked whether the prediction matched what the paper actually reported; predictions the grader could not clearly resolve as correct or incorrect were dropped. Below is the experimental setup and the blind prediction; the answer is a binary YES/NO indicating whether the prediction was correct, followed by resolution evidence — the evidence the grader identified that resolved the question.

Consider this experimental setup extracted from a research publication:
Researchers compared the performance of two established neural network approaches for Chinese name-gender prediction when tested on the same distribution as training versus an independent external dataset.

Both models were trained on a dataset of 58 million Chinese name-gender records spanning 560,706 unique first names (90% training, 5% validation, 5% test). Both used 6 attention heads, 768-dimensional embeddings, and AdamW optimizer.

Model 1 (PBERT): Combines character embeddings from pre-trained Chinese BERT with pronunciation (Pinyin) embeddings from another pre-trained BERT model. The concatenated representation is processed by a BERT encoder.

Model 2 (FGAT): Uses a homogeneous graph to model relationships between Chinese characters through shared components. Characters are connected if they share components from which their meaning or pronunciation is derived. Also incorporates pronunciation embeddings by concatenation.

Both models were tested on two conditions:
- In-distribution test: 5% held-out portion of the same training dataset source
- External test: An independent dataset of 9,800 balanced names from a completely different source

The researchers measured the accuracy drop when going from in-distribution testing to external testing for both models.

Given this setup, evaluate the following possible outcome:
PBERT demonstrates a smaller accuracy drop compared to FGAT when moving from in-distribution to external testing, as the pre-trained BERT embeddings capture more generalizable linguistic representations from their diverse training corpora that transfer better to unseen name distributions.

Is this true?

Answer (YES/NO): YES